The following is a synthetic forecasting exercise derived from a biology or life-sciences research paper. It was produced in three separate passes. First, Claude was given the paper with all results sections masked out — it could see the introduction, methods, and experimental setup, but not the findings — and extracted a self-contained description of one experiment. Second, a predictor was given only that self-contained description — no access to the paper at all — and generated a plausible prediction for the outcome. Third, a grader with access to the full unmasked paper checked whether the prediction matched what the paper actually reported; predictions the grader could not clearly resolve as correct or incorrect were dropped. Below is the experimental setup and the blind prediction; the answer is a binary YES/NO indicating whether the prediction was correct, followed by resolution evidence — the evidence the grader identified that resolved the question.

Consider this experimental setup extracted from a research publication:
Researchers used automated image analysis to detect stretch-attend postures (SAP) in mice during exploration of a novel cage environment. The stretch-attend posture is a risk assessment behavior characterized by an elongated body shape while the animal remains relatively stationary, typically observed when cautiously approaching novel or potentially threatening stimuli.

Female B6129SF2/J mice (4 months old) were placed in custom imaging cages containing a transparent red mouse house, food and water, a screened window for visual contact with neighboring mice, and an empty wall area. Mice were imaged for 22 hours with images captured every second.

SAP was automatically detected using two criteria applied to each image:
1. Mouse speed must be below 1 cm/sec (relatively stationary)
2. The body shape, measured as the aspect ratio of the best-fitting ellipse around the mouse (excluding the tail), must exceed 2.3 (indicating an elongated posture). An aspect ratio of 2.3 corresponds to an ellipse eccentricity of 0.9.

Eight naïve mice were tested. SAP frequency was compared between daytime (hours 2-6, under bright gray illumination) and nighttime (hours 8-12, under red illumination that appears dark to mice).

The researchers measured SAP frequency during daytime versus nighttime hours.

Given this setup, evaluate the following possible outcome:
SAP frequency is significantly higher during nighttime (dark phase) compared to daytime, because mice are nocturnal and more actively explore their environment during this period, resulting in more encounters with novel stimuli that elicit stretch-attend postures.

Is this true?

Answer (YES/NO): YES